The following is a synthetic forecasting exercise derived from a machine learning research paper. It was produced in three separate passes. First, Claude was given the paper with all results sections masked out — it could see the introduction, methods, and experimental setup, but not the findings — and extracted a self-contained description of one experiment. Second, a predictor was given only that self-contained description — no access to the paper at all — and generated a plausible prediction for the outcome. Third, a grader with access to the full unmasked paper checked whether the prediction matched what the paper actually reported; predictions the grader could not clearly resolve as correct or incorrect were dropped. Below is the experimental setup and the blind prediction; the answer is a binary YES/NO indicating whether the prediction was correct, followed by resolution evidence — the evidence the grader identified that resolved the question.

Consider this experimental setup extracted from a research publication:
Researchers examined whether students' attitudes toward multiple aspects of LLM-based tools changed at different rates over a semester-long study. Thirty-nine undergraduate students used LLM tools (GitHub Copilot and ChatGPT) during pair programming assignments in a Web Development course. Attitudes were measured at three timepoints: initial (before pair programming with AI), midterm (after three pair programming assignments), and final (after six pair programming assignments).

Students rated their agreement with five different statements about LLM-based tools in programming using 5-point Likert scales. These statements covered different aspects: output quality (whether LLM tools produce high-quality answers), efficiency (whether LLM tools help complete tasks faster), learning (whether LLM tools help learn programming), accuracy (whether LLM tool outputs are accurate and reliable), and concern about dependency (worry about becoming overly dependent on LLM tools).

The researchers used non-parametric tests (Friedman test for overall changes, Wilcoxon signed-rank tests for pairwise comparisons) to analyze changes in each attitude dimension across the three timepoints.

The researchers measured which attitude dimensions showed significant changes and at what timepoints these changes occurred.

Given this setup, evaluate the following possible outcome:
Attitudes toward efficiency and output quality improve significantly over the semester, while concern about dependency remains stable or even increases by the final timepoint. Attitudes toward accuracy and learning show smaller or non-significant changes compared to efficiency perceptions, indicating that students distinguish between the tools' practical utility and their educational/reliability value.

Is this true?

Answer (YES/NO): NO